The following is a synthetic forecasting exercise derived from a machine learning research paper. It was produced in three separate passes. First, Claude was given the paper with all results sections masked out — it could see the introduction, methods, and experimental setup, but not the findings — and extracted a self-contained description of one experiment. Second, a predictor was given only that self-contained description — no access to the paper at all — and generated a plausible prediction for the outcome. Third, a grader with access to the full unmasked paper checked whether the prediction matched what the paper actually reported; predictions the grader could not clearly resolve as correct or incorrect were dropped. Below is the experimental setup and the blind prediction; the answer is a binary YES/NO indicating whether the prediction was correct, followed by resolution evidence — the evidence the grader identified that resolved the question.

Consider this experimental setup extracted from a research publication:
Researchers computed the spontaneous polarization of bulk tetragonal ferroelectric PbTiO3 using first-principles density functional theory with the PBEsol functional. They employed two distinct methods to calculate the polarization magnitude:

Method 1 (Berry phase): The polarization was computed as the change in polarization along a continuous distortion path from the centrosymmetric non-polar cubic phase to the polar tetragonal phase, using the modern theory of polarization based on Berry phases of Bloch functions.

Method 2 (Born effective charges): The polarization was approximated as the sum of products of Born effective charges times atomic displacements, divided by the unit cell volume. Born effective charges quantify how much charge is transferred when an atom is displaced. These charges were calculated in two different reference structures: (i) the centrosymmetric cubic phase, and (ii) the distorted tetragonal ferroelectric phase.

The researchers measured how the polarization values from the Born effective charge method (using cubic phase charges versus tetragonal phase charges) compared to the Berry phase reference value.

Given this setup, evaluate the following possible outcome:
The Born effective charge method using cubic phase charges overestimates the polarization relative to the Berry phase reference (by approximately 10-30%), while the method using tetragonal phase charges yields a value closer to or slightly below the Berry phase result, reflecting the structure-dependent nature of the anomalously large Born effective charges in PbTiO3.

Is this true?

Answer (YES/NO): YES